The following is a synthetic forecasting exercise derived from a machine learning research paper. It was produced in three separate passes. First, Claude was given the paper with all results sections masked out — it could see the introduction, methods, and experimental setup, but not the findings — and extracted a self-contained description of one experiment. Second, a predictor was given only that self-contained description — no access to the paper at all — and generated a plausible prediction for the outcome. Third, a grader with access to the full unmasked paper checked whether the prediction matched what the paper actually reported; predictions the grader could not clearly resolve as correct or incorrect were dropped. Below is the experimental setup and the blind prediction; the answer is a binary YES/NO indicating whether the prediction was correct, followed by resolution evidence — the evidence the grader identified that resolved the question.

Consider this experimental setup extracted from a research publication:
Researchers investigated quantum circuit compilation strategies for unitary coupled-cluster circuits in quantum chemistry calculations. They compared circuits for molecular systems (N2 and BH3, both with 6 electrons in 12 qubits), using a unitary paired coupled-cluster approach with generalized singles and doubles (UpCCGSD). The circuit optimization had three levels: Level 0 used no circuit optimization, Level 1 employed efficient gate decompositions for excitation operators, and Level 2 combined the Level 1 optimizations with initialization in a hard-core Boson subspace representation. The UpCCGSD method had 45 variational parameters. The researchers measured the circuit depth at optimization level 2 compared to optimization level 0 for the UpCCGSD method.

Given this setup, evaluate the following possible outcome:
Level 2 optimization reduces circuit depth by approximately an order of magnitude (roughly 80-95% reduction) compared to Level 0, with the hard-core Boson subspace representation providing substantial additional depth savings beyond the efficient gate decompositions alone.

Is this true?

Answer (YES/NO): NO